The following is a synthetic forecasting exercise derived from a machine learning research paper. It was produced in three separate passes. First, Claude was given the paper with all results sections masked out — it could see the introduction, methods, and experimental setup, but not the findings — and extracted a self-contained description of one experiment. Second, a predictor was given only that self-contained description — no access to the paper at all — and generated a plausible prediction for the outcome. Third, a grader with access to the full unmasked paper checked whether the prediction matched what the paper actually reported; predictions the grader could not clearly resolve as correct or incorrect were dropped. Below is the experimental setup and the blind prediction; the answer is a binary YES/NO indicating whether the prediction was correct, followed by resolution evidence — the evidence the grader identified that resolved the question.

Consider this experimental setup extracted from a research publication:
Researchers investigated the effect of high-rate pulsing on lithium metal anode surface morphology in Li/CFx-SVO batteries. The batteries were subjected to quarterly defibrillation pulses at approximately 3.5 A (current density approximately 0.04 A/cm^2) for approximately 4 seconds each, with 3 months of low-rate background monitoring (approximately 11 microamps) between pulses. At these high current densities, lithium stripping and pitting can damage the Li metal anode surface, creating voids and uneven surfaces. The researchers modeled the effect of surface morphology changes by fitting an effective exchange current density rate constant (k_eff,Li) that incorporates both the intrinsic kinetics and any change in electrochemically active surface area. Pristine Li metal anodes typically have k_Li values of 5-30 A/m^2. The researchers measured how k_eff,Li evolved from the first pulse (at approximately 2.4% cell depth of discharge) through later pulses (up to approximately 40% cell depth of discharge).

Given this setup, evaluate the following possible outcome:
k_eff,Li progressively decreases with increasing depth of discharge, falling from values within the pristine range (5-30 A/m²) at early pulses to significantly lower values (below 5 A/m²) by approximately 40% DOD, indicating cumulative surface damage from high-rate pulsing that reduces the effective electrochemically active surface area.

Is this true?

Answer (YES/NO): NO